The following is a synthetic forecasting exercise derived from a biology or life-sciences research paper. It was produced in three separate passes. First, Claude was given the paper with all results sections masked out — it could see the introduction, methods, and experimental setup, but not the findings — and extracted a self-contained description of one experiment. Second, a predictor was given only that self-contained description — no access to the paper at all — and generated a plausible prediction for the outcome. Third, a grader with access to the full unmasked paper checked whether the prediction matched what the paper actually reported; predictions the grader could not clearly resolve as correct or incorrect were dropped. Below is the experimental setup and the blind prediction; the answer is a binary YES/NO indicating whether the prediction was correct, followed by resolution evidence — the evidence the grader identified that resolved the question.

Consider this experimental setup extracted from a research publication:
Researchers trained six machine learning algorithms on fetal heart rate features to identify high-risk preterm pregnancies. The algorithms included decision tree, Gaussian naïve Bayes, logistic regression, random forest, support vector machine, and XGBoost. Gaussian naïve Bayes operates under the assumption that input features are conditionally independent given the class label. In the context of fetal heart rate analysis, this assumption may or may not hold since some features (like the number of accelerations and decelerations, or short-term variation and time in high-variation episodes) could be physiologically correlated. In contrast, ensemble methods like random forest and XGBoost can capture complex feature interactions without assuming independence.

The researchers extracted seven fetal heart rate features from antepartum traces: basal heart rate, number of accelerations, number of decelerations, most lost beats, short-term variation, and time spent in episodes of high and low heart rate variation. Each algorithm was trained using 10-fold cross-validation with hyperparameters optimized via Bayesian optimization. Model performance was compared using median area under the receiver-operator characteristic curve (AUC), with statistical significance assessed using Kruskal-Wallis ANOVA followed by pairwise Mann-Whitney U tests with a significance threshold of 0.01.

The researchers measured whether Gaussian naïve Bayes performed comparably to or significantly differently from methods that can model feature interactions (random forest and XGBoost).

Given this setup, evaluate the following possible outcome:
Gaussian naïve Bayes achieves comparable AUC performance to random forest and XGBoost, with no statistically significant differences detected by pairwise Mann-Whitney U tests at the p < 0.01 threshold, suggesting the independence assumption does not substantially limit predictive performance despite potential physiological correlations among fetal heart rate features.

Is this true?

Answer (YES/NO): NO